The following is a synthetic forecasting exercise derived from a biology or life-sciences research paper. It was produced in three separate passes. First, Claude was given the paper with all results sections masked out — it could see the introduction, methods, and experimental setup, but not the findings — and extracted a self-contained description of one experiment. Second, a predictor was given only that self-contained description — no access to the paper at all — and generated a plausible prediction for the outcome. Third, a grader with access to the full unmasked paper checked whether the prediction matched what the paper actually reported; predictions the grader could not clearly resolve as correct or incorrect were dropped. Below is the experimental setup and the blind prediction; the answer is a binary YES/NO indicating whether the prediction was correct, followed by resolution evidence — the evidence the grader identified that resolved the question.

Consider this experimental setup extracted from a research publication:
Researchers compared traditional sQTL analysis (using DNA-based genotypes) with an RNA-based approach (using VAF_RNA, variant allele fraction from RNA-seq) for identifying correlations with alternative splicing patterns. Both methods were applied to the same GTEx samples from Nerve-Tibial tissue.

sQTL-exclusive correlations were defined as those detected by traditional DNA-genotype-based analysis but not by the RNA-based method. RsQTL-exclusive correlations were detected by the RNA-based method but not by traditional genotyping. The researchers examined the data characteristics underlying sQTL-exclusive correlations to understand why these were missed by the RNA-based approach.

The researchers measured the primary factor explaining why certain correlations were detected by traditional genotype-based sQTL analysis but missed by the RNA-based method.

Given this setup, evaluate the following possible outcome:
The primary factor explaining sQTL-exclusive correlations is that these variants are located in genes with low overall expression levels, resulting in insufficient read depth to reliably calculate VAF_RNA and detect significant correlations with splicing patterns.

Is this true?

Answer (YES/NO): NO